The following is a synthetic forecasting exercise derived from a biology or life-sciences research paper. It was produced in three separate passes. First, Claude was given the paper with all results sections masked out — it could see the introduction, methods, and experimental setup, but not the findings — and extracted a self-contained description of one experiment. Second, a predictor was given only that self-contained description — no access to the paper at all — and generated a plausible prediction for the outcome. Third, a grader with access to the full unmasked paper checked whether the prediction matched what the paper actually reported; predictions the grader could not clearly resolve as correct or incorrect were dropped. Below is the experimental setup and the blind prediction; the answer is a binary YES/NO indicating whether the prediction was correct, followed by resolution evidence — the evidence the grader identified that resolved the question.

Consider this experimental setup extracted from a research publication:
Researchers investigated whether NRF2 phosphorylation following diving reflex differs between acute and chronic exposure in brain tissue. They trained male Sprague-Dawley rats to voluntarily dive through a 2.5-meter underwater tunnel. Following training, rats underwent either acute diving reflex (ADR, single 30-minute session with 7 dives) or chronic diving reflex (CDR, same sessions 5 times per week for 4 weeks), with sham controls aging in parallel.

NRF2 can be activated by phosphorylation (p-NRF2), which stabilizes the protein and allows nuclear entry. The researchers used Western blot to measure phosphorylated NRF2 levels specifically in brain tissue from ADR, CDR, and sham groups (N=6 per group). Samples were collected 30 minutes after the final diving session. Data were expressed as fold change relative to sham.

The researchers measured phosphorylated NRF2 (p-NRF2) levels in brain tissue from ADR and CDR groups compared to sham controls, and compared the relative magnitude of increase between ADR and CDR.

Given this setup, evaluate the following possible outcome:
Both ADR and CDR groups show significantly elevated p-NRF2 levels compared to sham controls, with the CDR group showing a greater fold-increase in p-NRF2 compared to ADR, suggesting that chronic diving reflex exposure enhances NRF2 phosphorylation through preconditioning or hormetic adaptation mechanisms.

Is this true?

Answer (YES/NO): YES